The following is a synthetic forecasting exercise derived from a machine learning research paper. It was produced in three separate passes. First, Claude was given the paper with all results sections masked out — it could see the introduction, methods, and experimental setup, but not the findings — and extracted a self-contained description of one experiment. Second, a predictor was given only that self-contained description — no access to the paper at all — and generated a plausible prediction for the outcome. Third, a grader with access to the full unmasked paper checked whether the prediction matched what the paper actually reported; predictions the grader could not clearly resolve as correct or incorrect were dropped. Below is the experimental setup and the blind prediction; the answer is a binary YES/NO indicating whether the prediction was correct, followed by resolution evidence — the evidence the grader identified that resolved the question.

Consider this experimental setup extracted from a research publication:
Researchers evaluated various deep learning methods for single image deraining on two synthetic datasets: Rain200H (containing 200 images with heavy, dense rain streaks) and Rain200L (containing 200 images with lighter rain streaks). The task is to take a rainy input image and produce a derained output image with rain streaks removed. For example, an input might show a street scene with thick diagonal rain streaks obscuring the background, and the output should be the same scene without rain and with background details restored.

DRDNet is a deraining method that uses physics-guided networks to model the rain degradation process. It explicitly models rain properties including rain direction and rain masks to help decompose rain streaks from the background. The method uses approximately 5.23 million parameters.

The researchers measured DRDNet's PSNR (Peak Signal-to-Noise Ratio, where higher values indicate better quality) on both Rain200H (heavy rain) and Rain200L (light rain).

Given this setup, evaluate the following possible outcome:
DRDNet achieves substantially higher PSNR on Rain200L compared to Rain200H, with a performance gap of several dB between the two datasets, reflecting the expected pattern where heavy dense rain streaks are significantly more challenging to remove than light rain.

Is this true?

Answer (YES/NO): NO